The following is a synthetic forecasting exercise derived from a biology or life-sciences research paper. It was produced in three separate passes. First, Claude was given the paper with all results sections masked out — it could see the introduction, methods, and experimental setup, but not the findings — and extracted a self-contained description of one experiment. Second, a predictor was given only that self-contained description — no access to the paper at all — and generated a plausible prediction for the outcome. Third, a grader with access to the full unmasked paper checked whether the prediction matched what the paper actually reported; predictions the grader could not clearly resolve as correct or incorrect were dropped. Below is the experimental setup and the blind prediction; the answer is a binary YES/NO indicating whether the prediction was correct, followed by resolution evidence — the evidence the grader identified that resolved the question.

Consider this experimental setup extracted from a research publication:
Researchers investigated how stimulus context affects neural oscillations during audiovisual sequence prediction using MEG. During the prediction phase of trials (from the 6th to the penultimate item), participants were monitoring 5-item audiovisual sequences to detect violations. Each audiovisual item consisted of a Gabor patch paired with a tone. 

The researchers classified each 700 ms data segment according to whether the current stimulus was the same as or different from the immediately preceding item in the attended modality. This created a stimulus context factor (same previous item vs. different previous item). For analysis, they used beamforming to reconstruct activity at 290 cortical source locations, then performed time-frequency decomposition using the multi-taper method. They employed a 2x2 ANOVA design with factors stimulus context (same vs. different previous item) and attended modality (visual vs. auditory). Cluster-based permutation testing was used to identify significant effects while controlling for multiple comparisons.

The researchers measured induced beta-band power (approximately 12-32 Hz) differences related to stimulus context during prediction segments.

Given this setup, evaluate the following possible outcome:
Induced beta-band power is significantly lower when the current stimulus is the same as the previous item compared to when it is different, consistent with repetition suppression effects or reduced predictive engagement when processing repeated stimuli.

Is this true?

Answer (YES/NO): NO